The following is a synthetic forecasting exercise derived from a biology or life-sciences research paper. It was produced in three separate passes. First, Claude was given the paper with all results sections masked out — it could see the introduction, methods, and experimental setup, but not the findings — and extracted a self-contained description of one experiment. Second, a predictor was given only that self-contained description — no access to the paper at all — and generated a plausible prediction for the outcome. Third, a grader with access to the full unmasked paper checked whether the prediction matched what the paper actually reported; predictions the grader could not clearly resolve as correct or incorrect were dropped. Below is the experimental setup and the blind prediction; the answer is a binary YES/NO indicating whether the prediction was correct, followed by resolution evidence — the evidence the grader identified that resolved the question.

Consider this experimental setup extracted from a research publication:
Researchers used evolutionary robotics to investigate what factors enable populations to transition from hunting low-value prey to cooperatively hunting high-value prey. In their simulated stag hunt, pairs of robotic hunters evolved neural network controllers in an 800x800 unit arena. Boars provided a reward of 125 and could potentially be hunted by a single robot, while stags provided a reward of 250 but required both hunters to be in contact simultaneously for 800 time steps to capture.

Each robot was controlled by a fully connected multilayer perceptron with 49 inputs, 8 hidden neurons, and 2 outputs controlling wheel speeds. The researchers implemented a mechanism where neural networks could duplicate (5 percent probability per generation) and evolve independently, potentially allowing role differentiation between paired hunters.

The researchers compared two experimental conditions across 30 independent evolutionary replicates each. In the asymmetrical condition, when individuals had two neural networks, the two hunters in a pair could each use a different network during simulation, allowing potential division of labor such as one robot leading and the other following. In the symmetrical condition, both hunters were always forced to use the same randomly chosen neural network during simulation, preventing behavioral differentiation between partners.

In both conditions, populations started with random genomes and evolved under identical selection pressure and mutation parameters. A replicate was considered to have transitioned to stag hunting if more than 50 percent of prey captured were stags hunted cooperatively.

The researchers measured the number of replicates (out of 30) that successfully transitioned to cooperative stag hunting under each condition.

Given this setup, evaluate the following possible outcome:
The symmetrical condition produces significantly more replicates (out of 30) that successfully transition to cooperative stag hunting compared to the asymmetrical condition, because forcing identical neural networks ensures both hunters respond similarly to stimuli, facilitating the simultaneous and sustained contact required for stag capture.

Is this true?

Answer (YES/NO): NO